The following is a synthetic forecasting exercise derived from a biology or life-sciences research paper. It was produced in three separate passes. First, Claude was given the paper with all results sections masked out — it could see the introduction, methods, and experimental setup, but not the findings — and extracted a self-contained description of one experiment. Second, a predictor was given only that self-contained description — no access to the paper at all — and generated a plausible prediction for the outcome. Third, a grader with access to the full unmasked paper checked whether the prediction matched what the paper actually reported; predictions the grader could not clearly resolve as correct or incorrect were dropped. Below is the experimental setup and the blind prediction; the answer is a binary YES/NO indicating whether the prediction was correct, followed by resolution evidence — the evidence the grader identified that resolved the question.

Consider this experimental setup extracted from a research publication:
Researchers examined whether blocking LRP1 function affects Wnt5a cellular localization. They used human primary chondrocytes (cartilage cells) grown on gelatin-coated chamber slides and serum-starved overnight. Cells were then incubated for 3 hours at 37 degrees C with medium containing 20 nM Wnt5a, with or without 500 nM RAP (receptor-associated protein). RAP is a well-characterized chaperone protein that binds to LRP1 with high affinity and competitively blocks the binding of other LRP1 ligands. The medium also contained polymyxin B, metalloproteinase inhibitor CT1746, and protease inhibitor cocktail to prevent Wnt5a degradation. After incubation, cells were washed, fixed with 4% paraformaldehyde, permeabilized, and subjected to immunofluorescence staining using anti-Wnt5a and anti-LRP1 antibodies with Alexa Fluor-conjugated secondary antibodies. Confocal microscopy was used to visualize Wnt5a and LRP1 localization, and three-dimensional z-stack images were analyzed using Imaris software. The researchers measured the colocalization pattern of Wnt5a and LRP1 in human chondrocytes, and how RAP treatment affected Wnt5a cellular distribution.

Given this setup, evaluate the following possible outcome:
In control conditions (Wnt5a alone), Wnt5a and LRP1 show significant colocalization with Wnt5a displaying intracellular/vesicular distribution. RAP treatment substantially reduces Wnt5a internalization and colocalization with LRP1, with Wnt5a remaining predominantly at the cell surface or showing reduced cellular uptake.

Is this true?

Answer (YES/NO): YES